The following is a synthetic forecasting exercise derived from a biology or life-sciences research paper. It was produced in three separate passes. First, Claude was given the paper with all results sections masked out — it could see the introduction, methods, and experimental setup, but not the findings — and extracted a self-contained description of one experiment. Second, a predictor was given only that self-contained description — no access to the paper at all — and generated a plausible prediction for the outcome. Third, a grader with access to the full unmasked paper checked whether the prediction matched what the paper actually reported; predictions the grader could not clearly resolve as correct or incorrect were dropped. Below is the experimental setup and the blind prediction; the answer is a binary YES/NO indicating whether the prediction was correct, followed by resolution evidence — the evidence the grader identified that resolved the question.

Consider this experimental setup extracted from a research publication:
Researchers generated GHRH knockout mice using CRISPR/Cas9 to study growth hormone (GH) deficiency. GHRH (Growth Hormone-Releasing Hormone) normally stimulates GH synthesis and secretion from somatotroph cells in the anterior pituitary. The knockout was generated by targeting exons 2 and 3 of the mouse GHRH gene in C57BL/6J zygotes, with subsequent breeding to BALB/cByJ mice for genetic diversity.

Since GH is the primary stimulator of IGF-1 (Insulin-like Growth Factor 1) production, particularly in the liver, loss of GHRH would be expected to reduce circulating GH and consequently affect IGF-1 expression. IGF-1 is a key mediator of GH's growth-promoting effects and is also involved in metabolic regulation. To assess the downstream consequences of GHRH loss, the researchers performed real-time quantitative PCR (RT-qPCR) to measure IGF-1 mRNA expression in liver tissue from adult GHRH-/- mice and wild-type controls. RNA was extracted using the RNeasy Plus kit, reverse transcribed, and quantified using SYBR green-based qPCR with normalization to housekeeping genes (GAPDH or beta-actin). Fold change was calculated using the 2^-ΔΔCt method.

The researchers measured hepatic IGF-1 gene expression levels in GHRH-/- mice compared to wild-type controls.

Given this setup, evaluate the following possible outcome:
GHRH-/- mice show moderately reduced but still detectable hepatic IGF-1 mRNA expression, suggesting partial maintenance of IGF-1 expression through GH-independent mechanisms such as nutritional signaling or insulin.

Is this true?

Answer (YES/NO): NO